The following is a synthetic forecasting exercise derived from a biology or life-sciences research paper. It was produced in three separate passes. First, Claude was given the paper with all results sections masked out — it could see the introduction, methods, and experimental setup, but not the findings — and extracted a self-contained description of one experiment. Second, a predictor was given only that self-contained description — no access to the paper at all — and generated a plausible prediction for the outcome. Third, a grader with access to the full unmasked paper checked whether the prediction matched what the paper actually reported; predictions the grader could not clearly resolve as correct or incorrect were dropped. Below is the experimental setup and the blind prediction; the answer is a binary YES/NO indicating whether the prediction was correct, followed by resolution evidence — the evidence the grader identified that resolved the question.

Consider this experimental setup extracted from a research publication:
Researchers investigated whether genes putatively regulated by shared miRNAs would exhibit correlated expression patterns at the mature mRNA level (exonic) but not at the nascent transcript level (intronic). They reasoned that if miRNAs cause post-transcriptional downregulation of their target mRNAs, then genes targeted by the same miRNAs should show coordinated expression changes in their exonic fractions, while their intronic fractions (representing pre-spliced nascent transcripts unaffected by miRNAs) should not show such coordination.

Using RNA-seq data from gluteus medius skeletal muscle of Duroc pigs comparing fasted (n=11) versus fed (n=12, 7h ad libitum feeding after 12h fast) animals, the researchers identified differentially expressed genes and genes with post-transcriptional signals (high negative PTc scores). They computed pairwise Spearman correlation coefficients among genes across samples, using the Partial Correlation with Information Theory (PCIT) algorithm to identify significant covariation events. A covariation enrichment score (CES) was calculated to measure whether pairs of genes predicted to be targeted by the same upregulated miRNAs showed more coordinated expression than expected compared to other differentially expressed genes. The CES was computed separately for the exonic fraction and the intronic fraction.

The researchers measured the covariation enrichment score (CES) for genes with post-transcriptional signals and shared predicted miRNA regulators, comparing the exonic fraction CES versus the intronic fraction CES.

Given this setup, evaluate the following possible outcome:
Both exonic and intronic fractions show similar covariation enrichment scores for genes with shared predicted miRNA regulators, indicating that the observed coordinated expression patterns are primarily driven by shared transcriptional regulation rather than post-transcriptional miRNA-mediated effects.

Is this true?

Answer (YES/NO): NO